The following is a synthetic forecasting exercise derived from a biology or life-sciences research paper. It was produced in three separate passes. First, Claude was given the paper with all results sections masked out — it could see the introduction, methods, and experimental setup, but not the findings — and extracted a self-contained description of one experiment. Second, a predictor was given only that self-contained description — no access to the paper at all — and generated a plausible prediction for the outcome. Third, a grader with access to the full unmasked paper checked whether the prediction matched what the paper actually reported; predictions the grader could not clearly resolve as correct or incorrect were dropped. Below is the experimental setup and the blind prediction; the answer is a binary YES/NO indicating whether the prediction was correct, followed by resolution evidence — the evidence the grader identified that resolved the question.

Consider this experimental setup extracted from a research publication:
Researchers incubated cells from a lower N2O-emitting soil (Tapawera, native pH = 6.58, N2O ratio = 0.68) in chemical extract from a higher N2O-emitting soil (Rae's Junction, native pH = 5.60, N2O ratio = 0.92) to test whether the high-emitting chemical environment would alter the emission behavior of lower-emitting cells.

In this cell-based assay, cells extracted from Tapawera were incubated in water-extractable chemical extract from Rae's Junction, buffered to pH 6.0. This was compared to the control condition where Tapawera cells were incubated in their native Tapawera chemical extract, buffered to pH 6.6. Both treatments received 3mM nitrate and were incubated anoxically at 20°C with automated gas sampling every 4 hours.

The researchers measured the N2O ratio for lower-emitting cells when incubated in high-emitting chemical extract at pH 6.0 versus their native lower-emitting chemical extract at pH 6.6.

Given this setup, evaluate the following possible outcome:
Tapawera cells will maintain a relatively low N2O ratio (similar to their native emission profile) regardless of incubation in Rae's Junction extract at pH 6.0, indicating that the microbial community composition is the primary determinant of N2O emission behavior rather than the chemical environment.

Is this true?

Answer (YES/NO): NO